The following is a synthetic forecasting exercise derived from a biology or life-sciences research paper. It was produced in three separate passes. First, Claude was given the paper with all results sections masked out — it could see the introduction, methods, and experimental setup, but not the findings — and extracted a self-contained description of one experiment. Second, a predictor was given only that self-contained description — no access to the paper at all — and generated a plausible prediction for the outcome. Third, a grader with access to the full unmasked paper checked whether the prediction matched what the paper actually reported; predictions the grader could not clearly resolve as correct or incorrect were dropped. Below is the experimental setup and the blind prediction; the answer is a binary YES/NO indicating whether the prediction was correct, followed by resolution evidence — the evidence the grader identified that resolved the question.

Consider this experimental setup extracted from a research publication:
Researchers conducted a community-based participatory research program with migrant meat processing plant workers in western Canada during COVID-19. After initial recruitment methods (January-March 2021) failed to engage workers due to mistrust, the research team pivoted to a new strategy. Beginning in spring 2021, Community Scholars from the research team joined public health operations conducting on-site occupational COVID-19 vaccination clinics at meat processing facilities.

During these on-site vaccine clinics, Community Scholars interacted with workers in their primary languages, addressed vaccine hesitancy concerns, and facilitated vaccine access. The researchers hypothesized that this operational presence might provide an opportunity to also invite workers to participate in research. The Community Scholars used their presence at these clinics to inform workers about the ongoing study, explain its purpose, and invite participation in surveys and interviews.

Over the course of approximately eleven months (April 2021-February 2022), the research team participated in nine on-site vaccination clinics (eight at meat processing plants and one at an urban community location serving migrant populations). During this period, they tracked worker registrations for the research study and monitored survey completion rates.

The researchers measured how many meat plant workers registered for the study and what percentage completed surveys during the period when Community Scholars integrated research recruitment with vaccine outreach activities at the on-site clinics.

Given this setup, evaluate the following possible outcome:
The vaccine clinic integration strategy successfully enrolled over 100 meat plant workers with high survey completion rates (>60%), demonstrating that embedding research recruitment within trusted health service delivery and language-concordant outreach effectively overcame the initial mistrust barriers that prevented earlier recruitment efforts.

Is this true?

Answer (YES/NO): NO